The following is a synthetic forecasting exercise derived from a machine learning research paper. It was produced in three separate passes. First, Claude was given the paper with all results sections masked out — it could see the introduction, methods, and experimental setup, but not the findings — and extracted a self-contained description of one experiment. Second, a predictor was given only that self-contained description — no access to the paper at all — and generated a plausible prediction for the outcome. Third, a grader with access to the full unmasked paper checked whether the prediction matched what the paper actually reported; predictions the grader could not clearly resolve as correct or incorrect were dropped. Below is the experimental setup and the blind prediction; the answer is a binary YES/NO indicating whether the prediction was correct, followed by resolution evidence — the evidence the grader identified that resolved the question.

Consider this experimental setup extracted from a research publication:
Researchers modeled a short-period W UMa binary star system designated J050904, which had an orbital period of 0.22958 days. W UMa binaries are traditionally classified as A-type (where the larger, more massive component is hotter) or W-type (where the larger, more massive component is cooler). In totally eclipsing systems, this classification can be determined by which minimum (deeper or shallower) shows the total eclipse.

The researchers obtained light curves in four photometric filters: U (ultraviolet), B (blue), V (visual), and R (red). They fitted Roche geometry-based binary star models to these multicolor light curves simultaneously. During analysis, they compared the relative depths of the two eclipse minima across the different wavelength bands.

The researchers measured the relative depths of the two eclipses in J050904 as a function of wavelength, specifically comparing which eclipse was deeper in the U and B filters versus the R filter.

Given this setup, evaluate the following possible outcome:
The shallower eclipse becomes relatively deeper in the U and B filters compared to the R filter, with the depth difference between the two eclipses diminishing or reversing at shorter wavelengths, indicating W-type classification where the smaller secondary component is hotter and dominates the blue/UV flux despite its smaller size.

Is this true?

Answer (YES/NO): YES